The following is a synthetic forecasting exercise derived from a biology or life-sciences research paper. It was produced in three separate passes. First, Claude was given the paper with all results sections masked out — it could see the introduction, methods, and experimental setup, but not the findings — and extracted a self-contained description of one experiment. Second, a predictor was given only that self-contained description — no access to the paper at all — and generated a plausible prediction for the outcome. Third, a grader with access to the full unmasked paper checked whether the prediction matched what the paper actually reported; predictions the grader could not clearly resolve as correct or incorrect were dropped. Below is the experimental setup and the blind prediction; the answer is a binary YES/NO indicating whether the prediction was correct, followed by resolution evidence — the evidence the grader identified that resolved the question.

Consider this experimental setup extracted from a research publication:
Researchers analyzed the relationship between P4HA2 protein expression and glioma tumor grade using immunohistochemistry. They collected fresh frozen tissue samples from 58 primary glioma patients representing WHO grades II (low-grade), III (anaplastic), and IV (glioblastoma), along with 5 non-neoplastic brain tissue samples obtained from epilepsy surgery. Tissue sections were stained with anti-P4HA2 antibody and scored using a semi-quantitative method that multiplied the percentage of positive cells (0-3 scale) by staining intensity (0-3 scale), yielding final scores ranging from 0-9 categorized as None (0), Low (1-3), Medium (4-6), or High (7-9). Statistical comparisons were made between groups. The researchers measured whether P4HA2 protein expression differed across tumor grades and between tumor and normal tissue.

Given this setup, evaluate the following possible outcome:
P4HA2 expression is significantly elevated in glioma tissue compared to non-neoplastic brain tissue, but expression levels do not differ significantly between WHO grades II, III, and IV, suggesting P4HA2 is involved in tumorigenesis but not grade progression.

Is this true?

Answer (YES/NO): NO